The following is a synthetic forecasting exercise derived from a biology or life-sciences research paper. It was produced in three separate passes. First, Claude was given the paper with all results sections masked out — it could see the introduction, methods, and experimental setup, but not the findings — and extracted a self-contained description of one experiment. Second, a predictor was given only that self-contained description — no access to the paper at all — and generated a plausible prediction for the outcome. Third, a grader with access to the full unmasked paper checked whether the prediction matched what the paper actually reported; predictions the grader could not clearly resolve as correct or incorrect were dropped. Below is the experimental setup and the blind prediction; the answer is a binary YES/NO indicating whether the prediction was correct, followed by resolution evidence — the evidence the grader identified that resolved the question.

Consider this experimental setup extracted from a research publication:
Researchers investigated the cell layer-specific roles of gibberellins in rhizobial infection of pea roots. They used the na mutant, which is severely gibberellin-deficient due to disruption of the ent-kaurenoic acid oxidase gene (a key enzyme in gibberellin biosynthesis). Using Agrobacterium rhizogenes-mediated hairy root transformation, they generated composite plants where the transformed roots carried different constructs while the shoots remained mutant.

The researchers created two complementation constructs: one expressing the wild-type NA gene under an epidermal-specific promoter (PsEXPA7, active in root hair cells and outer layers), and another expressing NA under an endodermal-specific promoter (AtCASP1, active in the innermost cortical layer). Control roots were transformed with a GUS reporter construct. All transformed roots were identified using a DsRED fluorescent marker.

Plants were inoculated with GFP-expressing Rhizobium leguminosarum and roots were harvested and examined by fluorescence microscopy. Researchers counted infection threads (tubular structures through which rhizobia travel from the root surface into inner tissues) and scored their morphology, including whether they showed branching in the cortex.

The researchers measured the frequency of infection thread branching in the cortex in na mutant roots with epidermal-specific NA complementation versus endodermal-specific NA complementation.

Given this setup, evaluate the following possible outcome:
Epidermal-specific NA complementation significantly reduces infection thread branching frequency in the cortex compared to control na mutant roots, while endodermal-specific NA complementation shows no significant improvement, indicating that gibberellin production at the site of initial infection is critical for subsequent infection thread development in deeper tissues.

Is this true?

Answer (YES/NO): NO